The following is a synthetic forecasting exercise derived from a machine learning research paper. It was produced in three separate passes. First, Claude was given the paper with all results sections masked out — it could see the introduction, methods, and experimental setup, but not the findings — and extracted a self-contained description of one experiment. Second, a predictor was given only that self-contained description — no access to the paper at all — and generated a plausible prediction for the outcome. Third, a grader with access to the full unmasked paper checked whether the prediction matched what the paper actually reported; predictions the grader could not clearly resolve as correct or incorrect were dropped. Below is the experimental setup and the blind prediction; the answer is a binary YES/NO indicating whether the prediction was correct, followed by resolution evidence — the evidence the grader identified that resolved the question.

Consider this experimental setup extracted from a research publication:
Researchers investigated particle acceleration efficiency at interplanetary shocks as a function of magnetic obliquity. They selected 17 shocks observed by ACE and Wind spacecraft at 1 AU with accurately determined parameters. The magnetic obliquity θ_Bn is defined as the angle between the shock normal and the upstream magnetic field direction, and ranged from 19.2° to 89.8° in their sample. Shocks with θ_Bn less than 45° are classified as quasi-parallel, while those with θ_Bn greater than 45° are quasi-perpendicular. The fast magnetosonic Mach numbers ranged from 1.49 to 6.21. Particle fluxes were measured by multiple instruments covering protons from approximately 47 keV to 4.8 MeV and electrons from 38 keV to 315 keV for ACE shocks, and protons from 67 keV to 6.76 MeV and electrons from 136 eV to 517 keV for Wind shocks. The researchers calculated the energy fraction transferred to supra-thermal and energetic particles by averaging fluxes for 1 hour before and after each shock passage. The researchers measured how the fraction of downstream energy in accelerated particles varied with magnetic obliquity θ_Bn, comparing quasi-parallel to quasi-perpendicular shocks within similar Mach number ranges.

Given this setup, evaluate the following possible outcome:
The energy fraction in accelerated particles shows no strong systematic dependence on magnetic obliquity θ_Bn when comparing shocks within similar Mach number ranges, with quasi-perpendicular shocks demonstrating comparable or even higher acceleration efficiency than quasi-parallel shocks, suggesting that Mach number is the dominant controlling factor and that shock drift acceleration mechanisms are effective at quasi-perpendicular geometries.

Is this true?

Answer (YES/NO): YES